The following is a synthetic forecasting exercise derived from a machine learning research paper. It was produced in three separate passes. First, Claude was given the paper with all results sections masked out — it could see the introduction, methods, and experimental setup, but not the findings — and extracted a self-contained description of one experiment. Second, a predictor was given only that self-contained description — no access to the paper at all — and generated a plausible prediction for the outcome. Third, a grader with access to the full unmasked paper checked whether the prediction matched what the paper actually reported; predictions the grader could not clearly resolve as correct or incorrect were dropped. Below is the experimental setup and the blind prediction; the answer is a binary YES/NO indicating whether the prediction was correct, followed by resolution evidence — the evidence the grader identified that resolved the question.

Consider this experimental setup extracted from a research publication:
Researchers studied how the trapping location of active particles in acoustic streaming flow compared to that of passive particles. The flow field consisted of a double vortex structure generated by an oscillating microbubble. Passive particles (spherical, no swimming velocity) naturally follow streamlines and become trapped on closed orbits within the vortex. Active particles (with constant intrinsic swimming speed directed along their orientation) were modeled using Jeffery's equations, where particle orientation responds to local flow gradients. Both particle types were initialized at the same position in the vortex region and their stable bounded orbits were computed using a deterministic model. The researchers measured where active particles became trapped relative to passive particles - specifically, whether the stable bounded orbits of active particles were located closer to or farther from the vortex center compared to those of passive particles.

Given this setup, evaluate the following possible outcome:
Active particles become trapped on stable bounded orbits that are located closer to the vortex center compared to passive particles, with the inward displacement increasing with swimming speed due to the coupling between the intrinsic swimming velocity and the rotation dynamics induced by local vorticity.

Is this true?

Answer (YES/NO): NO